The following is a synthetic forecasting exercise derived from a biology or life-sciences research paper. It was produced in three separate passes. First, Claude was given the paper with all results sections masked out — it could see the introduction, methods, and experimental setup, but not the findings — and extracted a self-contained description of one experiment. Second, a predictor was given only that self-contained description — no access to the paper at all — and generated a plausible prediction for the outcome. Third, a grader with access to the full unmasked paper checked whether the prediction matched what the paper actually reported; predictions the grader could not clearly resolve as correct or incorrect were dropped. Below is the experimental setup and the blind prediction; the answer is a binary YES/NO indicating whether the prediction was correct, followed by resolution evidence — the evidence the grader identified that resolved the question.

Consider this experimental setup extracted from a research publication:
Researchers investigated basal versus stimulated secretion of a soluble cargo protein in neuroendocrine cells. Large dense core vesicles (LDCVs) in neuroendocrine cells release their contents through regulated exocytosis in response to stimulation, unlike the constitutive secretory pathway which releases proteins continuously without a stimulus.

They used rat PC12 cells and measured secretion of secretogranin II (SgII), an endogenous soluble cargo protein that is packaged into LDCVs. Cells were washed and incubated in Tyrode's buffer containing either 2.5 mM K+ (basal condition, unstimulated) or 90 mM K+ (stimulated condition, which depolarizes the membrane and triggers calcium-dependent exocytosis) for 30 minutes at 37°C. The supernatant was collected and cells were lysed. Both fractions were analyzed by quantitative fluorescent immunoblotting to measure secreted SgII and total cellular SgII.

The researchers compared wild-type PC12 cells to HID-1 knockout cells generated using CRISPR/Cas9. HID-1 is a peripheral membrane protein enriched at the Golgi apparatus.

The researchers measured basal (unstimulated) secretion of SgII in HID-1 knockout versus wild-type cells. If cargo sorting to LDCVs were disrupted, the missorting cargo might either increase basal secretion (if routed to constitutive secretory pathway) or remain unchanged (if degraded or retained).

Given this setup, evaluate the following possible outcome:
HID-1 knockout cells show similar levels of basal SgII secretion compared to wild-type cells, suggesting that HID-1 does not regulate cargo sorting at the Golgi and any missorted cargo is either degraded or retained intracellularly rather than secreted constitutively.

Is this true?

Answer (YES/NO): NO